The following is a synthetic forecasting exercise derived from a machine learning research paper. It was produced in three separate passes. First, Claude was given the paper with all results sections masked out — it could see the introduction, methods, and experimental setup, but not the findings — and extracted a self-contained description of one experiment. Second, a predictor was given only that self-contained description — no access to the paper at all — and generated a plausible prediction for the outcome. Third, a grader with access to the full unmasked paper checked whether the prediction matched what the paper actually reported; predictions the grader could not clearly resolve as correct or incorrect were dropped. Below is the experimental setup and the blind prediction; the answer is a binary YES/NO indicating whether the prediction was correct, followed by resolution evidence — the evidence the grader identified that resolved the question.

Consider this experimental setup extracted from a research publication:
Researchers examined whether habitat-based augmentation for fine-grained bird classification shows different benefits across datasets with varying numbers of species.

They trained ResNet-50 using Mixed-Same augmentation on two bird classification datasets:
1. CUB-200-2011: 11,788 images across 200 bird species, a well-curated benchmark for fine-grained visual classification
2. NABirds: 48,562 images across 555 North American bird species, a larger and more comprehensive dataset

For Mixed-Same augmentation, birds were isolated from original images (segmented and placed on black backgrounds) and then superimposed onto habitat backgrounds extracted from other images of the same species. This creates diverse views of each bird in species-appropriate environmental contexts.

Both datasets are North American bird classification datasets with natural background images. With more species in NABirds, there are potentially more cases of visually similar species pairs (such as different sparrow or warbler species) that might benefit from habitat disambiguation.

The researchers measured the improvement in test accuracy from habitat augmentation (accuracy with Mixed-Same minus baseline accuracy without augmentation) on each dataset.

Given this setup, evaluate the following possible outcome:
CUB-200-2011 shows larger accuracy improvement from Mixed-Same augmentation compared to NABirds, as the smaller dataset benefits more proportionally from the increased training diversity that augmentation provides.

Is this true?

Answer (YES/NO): NO